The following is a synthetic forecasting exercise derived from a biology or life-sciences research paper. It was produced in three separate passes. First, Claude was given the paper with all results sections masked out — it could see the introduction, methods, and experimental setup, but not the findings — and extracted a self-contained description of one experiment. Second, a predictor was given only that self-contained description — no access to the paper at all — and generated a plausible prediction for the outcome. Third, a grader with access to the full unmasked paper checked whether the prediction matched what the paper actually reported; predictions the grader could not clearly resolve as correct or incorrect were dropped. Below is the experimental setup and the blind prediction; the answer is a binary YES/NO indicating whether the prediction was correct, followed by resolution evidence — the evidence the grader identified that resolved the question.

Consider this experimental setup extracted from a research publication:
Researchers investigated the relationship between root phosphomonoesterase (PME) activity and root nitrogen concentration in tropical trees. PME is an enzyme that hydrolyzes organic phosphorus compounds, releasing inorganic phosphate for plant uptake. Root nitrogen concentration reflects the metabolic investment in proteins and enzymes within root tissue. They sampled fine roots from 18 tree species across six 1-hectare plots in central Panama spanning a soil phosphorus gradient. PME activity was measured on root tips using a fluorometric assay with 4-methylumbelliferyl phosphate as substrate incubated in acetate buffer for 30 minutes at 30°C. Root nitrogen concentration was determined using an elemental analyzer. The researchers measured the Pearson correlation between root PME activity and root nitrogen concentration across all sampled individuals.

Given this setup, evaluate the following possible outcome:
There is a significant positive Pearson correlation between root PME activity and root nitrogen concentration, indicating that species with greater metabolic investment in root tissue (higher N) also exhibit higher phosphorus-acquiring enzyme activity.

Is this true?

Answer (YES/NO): YES